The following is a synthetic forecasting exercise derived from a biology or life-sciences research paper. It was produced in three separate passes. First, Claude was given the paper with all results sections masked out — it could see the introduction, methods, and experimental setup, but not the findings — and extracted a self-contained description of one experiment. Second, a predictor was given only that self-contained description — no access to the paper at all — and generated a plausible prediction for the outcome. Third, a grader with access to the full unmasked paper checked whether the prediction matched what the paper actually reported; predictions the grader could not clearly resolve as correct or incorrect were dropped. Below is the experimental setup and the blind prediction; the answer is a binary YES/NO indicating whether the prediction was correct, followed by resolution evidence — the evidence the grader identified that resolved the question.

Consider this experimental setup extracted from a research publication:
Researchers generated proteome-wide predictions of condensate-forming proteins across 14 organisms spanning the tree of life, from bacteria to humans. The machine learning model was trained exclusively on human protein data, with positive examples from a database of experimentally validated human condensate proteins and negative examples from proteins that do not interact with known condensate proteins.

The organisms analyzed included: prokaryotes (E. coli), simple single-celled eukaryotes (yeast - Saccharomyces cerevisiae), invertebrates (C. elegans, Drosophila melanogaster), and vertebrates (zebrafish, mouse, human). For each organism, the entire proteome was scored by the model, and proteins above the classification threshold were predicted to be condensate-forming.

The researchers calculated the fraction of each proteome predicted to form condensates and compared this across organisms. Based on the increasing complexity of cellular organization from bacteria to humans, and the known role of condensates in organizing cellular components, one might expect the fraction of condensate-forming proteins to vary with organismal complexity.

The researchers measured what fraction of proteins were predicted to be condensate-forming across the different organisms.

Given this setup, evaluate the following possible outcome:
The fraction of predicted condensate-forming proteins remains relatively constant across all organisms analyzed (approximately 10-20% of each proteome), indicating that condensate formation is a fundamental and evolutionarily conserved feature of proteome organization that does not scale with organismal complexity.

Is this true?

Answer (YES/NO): NO